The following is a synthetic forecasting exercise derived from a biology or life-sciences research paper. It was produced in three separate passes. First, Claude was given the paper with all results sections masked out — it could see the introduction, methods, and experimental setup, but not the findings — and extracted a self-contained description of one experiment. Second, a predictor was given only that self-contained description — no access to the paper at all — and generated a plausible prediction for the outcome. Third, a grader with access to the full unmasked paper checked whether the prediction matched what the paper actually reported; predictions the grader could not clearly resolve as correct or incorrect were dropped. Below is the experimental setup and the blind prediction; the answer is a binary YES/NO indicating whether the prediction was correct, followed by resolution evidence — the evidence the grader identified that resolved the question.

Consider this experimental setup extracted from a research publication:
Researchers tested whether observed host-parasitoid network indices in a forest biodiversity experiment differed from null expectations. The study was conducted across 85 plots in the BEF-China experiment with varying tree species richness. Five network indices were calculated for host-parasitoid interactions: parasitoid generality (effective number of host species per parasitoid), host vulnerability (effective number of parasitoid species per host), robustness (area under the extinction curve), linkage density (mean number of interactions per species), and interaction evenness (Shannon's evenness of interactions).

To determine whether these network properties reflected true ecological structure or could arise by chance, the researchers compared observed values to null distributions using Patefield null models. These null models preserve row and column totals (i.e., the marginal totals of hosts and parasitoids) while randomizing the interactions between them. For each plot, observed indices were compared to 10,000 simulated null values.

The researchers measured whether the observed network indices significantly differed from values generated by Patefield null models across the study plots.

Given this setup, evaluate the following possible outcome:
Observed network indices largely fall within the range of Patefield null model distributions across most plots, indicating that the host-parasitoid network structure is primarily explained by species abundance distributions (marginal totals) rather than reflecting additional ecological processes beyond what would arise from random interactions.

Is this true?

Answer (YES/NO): NO